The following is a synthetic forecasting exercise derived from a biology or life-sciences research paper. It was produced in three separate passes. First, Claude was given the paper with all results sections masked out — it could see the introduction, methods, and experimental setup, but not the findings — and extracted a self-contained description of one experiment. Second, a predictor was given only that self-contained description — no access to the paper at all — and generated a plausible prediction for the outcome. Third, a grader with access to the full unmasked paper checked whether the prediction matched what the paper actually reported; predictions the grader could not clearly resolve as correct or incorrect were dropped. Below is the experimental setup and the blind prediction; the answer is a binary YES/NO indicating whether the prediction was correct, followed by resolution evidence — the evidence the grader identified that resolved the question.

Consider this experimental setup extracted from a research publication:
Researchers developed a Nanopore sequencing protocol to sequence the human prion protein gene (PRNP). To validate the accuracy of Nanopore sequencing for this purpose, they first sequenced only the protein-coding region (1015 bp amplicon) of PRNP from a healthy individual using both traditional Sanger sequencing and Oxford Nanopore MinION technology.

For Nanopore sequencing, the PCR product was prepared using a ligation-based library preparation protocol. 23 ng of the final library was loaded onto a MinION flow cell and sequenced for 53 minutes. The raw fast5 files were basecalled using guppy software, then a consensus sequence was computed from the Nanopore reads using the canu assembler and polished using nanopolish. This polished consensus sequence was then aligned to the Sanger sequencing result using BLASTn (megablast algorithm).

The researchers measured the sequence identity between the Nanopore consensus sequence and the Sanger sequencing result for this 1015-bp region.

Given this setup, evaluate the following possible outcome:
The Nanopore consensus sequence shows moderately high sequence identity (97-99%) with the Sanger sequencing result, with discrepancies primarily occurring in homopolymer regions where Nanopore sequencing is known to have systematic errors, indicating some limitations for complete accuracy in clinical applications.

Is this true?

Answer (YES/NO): NO